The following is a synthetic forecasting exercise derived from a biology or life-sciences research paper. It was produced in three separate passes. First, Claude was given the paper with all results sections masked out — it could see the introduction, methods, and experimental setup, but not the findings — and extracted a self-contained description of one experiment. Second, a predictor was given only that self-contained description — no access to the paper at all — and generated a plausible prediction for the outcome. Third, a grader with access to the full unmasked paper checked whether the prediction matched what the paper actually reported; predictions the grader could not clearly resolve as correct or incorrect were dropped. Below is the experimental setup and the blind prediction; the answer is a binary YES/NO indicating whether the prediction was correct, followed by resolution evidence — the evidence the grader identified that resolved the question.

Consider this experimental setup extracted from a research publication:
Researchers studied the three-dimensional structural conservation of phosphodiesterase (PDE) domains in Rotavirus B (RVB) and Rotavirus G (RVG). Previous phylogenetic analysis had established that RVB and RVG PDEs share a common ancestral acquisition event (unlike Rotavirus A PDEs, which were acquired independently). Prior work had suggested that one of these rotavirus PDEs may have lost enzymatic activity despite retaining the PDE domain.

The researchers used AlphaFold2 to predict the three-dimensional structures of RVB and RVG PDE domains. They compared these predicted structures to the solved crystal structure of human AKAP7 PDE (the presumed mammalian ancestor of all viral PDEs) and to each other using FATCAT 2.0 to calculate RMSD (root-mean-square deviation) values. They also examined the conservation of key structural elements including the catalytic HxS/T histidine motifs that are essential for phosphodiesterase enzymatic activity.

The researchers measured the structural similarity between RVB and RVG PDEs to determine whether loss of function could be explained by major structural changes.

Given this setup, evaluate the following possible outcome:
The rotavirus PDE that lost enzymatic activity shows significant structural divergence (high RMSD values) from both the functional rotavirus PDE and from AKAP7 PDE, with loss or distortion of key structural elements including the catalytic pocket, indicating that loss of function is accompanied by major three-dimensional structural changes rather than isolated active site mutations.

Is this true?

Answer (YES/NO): NO